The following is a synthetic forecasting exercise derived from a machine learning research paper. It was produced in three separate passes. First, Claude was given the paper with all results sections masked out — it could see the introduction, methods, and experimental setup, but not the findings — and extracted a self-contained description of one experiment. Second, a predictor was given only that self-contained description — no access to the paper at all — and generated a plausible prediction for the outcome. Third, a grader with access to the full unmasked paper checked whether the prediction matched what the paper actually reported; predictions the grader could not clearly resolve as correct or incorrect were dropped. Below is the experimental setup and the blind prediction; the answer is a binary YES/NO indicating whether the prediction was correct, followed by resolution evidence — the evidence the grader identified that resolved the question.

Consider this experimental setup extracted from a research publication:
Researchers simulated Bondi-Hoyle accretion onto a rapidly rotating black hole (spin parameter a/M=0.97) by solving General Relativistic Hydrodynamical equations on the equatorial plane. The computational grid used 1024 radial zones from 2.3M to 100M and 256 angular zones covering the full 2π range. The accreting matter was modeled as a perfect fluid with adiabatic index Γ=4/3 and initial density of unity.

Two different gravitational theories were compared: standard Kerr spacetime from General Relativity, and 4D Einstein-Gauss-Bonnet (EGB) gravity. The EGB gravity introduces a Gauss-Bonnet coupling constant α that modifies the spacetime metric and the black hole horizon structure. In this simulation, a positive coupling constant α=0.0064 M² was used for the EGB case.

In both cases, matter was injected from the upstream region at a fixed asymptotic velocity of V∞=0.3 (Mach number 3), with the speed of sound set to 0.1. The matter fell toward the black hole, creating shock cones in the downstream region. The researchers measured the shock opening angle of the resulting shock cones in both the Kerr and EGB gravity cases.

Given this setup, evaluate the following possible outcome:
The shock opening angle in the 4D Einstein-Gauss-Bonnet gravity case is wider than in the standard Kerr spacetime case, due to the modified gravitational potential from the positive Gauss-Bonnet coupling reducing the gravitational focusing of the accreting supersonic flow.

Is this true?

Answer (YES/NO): YES